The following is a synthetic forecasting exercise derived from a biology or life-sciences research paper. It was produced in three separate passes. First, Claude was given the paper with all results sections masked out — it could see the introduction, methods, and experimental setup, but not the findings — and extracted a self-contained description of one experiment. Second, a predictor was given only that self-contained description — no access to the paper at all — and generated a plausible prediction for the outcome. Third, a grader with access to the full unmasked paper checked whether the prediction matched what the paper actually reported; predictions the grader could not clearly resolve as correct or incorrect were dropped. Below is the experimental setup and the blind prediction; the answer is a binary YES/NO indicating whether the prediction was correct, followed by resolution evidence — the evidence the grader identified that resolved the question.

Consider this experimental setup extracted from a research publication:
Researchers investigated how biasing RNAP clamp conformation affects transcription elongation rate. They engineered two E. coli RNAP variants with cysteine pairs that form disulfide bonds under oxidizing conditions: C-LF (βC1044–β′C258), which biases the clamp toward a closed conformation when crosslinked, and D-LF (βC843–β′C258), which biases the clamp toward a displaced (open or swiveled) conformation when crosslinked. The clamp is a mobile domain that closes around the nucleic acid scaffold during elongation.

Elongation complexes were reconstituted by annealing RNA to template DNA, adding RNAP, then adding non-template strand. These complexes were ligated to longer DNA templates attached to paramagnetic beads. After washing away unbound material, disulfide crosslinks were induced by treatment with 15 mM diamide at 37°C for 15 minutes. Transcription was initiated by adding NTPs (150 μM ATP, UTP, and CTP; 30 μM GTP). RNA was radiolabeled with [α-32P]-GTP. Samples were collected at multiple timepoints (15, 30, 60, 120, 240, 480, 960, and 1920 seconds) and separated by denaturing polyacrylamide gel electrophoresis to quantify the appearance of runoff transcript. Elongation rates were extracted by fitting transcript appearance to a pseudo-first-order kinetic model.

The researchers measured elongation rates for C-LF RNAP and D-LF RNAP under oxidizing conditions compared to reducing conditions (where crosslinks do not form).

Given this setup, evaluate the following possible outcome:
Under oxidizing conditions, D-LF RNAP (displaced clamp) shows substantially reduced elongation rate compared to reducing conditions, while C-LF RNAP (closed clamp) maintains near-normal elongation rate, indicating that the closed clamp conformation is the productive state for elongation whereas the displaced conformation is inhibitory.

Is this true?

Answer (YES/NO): NO